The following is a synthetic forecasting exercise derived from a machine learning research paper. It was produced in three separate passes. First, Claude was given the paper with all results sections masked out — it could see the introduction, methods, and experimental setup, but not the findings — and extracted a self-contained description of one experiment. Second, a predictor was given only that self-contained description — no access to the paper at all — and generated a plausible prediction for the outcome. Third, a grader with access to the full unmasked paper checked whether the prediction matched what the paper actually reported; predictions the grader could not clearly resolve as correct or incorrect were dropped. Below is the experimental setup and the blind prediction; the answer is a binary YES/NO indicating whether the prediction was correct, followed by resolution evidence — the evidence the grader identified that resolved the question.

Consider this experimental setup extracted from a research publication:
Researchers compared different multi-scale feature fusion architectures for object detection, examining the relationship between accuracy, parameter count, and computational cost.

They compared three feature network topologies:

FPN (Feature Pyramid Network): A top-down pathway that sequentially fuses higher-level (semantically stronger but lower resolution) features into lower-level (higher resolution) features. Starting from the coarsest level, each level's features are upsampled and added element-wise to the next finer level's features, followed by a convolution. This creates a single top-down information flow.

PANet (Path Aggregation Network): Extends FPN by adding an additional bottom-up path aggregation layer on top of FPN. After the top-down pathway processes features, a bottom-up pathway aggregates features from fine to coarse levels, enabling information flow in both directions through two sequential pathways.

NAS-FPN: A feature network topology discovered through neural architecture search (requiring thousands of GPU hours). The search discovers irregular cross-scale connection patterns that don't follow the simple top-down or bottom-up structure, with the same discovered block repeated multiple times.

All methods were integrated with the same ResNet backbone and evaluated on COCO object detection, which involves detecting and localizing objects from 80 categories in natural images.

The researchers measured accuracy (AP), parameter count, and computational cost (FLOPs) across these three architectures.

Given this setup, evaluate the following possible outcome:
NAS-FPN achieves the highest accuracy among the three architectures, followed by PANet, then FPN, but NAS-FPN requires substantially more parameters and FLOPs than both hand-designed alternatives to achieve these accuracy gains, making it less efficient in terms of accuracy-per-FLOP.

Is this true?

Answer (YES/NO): NO